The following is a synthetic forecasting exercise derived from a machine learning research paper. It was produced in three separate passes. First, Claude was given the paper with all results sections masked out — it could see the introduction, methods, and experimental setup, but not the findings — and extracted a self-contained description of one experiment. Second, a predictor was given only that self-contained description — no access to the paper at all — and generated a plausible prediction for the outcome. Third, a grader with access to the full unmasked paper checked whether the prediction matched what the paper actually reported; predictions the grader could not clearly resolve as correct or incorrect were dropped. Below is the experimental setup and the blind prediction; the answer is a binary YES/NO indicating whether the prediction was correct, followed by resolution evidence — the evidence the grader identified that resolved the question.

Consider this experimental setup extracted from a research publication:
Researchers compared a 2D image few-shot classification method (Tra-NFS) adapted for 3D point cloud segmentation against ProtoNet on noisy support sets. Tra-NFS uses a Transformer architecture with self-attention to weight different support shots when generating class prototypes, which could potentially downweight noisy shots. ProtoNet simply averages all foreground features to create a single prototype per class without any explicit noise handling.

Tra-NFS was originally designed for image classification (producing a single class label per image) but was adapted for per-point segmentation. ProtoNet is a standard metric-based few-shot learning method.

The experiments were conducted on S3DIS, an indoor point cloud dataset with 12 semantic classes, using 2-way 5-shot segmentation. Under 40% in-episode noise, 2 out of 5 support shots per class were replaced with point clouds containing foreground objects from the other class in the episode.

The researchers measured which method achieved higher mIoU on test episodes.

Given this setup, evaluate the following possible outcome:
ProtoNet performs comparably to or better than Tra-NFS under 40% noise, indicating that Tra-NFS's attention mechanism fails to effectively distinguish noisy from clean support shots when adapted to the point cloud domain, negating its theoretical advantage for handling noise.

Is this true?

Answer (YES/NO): YES